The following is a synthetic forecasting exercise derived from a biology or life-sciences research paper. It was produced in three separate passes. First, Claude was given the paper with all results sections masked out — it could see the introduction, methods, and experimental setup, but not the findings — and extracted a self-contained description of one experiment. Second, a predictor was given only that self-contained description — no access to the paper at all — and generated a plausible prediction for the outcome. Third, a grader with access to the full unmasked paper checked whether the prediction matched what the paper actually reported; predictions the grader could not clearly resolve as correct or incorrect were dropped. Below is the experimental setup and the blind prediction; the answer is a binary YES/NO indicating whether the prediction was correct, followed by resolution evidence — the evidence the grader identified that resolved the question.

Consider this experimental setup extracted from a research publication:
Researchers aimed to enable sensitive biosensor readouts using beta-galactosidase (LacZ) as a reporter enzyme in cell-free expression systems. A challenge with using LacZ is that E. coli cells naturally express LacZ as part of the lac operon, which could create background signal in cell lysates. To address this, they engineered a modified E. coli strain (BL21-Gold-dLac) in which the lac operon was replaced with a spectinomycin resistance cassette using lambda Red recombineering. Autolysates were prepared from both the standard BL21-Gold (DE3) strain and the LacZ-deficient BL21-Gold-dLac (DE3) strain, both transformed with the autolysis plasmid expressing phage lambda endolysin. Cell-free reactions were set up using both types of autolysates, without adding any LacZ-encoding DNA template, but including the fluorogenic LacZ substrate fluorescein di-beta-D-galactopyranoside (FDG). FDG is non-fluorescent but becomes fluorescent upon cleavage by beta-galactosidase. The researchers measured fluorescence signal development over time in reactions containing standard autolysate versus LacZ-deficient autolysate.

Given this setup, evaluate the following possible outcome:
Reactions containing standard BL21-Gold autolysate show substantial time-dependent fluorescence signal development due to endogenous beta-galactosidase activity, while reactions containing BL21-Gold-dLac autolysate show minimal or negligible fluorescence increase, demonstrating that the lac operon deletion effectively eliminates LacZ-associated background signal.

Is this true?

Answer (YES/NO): YES